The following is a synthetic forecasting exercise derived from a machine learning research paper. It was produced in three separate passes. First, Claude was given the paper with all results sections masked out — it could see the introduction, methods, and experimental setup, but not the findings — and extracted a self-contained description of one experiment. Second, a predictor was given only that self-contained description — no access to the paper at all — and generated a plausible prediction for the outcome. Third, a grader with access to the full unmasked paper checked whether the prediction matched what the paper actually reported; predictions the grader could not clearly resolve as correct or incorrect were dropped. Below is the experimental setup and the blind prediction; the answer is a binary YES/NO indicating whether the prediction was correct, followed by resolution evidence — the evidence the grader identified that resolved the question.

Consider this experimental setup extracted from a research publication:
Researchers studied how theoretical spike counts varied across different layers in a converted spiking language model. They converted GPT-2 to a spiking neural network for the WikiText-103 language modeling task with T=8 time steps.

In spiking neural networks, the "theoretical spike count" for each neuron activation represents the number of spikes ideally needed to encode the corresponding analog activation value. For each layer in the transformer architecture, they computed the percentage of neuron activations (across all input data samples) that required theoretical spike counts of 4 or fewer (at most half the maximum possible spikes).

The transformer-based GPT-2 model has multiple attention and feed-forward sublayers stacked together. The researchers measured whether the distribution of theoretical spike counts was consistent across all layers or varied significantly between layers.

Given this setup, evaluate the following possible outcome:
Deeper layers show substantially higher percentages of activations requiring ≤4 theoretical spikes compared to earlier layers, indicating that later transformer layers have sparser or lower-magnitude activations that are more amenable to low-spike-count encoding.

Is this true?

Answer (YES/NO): NO